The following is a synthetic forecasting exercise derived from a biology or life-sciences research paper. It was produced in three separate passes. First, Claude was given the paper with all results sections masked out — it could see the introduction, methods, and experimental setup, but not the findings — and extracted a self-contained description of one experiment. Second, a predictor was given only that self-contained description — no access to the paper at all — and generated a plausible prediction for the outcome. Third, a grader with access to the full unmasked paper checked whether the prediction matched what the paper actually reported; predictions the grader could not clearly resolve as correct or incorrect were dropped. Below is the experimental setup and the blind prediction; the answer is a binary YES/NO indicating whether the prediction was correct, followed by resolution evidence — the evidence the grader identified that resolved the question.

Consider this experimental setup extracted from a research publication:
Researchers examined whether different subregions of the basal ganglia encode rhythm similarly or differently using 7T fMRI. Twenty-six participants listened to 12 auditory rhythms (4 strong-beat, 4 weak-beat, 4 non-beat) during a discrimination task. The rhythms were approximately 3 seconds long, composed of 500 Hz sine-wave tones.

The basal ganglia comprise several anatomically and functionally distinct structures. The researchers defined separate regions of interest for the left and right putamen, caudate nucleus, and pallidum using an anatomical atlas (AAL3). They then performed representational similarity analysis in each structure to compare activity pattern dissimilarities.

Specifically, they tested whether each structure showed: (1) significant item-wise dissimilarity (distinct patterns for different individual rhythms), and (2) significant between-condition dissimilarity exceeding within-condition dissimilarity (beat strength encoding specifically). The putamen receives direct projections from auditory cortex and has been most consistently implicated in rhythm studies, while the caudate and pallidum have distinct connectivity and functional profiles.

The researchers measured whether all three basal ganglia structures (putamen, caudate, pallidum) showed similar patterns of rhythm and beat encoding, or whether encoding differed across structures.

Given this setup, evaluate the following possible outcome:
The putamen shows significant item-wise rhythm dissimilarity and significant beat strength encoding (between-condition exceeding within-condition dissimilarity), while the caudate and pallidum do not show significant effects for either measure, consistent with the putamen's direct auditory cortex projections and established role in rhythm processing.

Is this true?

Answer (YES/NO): NO